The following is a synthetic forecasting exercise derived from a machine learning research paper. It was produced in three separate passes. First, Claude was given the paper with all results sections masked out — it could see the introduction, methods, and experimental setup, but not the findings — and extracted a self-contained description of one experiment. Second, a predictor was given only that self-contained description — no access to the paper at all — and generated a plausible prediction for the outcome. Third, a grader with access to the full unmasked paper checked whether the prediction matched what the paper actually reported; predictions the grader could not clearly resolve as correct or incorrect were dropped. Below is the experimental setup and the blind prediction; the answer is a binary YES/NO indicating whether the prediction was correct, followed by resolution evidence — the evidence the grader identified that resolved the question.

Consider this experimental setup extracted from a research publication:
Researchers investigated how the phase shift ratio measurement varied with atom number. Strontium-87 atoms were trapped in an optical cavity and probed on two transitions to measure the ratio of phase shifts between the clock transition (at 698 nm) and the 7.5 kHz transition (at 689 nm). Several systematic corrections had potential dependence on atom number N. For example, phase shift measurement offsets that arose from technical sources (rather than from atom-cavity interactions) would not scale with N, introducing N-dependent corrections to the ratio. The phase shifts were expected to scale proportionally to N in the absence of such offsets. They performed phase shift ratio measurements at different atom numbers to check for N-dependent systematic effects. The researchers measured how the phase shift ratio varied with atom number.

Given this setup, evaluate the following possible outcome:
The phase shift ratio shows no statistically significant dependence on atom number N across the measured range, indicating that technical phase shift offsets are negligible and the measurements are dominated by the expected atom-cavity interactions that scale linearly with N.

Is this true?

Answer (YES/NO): NO